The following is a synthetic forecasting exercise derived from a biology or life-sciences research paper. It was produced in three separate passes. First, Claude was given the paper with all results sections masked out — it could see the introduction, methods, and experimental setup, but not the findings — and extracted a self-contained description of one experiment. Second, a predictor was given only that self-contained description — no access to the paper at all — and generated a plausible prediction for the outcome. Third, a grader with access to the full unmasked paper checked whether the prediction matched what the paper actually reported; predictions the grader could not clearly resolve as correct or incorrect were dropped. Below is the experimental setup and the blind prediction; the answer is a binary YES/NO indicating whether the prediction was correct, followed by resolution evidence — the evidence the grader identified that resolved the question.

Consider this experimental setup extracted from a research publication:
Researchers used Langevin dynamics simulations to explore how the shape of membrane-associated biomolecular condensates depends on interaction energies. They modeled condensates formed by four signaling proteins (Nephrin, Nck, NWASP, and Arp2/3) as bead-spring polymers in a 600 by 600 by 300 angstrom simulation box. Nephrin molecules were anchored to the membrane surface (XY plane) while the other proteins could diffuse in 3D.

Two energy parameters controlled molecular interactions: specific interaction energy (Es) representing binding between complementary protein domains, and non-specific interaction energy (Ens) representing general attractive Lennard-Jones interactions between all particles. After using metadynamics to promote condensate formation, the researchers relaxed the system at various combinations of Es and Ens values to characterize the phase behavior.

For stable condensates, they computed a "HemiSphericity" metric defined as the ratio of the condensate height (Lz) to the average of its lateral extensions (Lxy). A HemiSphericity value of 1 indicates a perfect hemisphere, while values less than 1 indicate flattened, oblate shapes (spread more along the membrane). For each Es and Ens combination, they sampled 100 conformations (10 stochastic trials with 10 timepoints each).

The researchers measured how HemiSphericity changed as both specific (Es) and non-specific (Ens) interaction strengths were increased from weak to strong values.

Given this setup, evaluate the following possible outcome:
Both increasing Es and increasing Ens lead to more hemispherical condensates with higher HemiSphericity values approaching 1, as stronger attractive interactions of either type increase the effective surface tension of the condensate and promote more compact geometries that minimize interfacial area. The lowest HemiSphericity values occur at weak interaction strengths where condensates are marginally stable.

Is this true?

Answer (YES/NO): NO